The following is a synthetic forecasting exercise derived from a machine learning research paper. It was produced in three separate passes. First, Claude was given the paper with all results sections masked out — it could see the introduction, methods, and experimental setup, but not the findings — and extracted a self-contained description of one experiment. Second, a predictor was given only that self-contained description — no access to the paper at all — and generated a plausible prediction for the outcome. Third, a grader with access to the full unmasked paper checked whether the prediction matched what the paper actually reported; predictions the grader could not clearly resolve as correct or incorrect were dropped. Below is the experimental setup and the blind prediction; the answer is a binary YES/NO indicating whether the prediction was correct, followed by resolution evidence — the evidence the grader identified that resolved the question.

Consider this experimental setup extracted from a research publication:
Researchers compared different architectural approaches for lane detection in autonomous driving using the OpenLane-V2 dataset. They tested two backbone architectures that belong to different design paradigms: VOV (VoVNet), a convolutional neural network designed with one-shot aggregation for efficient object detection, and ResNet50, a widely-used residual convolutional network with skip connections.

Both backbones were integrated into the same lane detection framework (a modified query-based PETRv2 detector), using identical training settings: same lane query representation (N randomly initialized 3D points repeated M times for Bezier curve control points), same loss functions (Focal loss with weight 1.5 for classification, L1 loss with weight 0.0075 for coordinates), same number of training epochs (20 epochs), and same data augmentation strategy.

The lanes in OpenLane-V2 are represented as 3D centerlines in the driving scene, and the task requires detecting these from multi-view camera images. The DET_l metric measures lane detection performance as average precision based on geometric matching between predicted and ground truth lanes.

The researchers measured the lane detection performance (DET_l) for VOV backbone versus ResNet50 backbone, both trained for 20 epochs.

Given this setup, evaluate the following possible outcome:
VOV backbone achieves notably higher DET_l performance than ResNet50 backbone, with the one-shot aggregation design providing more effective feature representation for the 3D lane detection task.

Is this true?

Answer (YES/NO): NO